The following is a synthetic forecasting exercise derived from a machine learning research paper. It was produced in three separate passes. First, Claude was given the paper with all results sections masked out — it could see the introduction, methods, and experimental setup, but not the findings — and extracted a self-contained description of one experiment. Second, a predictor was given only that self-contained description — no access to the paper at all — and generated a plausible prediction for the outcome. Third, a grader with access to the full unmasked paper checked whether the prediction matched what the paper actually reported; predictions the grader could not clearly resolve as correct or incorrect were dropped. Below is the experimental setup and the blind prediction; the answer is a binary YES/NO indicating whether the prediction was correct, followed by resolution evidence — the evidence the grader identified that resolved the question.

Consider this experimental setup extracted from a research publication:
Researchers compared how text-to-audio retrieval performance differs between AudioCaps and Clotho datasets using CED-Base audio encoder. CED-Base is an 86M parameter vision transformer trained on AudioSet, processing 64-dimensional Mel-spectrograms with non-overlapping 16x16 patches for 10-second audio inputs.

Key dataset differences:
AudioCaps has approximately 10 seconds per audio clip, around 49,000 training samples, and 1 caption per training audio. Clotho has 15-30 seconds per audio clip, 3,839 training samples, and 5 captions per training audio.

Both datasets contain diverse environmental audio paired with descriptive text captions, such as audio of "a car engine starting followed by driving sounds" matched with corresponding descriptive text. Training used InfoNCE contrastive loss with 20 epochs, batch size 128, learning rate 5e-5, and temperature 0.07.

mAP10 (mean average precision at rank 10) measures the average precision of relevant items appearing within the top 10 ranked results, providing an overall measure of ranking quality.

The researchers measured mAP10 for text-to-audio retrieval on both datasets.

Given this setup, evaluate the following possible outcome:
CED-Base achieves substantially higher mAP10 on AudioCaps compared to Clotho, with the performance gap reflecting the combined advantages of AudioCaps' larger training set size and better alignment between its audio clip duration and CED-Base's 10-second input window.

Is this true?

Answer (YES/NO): YES